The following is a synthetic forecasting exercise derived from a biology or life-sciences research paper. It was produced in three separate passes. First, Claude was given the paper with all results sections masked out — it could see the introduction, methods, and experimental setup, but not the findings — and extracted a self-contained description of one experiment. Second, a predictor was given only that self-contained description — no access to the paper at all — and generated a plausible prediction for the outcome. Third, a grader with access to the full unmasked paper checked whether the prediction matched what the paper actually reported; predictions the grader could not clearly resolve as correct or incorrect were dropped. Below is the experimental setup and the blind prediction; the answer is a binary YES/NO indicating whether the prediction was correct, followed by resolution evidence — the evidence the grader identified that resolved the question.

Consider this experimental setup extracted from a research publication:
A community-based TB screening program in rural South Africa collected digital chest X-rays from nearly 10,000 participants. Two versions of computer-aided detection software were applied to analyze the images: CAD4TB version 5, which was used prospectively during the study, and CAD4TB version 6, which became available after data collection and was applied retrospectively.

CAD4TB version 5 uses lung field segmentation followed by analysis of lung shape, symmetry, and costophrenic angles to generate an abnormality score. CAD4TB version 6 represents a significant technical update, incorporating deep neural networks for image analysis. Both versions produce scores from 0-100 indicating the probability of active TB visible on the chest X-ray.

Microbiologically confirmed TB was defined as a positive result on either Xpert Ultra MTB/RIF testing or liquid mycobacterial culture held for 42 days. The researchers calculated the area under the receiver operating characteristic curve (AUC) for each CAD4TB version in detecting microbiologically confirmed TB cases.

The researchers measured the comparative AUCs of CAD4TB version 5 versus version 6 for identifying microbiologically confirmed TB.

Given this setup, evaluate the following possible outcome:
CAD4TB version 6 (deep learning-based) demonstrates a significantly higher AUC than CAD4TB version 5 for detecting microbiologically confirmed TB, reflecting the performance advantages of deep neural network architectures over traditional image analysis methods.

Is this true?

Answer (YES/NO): NO